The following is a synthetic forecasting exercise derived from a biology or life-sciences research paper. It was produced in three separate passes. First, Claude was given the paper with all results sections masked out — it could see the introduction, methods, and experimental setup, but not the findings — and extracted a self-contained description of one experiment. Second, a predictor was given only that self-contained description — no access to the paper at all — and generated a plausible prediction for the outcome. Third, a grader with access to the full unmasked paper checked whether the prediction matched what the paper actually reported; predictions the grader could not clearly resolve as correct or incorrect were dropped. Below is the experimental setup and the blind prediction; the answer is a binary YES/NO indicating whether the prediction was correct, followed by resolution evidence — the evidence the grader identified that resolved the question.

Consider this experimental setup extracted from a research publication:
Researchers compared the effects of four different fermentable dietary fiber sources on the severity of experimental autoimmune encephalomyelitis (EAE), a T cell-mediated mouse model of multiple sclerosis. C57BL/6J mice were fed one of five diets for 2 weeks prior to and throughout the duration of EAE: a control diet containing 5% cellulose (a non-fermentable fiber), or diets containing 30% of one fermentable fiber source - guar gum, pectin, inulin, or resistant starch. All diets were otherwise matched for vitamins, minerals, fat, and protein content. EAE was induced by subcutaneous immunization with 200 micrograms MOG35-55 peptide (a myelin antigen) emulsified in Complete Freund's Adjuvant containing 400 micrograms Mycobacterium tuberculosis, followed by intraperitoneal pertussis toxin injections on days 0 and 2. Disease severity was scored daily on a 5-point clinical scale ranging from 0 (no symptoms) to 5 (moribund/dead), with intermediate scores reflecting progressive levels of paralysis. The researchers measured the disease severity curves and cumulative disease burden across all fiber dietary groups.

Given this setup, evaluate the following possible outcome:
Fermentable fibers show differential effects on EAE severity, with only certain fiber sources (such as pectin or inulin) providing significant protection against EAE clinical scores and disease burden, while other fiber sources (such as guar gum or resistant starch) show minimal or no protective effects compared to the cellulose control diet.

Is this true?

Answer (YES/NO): NO